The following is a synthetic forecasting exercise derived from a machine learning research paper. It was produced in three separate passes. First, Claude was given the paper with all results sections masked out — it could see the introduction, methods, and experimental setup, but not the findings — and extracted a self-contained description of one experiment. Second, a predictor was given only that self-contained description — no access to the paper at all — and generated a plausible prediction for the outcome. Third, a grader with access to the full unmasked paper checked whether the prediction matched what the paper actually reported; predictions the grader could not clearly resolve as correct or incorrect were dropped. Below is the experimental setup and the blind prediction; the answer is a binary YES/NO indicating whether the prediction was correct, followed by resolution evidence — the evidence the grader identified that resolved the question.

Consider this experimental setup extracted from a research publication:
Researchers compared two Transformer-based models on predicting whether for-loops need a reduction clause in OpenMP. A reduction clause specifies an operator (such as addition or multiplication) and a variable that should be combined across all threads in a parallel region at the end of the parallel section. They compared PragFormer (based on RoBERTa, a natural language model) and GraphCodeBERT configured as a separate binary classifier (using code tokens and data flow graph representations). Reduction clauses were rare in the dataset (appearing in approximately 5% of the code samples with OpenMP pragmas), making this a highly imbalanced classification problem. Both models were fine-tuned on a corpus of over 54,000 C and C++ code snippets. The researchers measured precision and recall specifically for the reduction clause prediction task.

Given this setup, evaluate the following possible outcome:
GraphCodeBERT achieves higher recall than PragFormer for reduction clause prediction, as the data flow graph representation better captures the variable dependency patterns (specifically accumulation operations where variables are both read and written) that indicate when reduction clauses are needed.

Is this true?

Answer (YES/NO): YES